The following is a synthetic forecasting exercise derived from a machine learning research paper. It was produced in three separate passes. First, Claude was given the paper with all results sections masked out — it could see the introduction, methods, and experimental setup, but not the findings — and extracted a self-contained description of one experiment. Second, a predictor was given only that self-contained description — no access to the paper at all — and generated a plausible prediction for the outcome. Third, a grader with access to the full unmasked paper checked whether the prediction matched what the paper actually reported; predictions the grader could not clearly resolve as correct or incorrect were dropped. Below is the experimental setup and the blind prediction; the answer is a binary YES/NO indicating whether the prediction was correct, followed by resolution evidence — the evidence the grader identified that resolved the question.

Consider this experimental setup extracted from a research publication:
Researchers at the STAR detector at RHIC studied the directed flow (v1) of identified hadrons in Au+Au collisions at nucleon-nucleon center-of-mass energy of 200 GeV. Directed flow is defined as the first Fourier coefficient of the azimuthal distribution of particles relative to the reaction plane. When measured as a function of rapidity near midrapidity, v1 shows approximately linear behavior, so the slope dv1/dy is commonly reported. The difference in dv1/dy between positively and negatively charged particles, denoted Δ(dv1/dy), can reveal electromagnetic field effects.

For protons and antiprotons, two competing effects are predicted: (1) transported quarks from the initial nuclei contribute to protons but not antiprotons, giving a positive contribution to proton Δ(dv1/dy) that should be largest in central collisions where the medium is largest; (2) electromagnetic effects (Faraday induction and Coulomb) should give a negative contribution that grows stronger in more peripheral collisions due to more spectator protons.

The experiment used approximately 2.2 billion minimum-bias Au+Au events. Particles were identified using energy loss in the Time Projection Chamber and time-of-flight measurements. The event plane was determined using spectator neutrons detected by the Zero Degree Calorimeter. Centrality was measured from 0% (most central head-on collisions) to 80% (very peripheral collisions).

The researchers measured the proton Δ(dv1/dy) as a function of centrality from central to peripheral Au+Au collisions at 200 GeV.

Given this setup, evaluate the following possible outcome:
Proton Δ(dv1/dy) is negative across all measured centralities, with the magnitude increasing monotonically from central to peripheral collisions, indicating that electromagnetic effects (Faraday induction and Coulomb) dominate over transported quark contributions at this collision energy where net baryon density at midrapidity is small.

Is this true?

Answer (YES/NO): NO